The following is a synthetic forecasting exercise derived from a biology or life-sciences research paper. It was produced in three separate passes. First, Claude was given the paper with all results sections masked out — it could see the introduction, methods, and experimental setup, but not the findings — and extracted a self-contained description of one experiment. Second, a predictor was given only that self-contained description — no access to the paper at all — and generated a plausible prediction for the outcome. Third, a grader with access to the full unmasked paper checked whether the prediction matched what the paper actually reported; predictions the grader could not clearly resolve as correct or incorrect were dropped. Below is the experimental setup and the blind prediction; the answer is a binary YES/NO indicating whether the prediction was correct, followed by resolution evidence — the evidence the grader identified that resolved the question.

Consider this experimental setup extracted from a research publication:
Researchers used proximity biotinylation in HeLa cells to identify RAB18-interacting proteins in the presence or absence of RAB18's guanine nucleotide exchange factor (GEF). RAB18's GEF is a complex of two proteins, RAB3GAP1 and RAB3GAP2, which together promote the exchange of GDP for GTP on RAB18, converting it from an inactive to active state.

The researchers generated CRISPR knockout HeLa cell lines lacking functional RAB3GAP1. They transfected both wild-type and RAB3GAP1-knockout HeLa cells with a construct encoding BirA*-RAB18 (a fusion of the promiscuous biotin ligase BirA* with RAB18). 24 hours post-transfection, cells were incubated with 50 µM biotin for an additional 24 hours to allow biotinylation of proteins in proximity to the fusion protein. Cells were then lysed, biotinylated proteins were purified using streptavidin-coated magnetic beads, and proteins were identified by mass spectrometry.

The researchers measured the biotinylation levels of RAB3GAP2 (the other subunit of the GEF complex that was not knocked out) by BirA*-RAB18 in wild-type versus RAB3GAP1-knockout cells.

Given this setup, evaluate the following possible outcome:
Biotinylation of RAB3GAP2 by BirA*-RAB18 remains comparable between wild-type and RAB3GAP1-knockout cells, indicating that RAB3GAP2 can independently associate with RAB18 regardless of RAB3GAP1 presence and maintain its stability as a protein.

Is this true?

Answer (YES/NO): NO